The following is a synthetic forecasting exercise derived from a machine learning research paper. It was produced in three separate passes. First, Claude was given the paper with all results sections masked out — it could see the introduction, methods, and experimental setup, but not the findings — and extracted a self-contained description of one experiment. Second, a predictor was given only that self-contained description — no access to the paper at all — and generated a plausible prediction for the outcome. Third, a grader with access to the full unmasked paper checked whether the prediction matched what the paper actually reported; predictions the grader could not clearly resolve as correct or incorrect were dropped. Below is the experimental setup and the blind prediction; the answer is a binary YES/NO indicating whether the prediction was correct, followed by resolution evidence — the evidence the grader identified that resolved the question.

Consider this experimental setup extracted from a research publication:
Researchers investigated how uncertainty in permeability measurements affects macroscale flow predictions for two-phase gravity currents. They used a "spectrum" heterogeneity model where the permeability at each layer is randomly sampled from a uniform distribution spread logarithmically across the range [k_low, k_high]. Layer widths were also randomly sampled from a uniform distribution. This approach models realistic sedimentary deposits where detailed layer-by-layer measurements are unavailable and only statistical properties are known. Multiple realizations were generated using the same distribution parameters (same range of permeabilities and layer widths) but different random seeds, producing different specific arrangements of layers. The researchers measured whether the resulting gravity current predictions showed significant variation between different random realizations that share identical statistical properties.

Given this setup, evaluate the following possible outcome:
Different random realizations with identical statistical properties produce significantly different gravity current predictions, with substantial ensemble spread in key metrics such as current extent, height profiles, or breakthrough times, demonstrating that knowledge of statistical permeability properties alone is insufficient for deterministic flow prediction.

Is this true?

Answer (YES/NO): YES